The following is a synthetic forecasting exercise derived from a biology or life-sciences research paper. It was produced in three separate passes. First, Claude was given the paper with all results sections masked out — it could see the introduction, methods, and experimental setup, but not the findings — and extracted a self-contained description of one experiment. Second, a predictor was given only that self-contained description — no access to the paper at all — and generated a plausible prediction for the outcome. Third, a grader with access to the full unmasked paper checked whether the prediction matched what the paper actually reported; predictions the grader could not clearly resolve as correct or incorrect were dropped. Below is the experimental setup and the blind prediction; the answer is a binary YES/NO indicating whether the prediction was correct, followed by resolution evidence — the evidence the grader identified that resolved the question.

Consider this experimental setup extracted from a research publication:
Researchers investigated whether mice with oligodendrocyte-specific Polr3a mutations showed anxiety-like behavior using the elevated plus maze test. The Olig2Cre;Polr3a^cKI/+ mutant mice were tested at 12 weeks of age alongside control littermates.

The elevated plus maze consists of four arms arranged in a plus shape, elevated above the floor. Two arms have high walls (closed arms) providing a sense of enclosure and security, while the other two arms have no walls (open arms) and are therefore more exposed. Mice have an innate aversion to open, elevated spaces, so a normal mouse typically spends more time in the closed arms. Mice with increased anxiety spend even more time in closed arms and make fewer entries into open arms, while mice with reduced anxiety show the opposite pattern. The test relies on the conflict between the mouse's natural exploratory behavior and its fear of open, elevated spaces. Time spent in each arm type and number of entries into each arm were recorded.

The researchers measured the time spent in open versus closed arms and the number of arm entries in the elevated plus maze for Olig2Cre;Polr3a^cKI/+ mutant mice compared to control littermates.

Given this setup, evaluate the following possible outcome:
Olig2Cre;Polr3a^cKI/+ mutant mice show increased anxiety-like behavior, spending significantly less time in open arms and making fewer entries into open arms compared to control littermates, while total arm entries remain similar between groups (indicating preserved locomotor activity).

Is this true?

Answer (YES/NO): NO